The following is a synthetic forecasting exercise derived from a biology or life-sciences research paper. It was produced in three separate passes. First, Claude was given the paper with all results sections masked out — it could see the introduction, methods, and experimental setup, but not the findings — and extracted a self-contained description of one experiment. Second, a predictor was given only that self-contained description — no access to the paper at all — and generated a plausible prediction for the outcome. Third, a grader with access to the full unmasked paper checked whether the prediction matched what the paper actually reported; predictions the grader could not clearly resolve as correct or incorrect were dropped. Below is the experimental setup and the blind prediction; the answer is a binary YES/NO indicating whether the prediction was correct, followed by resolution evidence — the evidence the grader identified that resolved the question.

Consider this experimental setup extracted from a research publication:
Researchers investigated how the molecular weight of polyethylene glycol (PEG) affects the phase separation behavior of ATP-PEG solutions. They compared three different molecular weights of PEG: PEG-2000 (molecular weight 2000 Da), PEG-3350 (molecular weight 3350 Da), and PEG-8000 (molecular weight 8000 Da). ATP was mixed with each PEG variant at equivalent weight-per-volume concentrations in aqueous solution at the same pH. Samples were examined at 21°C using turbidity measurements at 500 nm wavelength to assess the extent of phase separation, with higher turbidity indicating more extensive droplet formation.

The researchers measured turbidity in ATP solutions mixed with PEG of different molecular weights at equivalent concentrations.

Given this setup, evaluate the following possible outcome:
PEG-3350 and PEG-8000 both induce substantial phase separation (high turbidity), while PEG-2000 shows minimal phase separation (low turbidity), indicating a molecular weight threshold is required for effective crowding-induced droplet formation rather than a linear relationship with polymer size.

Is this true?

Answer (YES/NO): NO